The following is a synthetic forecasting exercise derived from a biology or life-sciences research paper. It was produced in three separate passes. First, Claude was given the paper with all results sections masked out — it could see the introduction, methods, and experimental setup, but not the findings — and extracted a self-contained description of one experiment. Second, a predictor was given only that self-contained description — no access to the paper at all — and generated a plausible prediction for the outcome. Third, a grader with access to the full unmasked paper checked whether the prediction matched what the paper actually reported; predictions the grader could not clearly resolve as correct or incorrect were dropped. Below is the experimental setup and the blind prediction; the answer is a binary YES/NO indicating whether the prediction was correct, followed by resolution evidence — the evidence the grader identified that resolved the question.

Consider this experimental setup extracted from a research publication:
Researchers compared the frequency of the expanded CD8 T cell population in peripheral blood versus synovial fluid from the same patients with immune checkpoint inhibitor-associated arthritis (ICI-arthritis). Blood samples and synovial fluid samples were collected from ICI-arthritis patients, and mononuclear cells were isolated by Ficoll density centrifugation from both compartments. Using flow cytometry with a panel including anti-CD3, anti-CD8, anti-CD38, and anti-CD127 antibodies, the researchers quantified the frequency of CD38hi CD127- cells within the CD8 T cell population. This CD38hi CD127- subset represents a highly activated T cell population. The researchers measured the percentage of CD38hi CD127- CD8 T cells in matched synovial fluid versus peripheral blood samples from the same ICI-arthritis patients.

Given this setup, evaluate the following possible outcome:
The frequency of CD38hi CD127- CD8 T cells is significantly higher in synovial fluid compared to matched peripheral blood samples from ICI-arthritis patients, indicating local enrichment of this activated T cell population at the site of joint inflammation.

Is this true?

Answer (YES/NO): YES